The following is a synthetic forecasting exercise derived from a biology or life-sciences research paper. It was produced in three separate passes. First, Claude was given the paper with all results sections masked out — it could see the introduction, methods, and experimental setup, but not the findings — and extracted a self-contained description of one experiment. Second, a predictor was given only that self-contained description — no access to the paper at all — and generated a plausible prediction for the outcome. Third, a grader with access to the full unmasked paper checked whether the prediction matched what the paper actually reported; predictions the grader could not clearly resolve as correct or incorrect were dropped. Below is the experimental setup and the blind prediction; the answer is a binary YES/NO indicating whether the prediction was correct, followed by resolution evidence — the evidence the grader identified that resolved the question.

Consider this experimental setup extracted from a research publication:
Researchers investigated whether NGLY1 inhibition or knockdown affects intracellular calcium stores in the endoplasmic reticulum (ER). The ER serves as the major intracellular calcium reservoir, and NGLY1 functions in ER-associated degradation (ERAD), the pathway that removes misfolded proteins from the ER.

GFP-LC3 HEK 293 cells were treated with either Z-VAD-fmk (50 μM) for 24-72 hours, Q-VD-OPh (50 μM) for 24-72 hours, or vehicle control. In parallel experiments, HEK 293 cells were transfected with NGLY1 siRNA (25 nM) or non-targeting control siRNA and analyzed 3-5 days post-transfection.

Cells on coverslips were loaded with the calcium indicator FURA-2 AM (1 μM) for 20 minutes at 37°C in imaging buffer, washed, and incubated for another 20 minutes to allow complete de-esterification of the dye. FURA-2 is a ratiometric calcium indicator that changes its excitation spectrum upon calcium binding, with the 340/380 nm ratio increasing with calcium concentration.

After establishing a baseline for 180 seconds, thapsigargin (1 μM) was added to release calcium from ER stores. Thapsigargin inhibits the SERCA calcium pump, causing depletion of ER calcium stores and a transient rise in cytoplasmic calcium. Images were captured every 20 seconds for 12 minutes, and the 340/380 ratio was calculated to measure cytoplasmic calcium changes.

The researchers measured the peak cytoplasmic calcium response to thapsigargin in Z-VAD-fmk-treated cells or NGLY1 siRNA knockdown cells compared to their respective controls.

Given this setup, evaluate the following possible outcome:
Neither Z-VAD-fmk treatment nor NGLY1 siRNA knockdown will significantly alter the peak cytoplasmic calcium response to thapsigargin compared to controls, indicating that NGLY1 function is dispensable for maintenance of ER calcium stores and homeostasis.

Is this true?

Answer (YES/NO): YES